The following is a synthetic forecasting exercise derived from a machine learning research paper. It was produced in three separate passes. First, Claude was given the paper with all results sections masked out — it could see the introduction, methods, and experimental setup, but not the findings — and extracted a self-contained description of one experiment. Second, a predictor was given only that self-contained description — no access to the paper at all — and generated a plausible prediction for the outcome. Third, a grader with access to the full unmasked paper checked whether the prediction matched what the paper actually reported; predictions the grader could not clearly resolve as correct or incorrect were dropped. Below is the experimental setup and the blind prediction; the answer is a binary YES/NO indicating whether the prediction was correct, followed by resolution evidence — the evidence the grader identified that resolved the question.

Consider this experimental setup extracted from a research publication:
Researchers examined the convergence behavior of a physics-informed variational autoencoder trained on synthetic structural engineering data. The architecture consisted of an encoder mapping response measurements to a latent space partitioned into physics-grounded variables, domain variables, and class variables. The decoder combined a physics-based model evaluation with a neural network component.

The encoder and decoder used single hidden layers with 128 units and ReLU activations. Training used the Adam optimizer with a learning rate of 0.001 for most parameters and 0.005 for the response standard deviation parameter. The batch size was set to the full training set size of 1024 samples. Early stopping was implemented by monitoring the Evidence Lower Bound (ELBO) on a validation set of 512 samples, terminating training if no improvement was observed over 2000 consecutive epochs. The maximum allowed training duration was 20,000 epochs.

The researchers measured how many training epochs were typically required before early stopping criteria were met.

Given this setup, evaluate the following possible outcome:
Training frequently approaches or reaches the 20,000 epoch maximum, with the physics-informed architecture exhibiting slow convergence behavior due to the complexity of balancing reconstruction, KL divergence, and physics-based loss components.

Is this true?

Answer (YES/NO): NO